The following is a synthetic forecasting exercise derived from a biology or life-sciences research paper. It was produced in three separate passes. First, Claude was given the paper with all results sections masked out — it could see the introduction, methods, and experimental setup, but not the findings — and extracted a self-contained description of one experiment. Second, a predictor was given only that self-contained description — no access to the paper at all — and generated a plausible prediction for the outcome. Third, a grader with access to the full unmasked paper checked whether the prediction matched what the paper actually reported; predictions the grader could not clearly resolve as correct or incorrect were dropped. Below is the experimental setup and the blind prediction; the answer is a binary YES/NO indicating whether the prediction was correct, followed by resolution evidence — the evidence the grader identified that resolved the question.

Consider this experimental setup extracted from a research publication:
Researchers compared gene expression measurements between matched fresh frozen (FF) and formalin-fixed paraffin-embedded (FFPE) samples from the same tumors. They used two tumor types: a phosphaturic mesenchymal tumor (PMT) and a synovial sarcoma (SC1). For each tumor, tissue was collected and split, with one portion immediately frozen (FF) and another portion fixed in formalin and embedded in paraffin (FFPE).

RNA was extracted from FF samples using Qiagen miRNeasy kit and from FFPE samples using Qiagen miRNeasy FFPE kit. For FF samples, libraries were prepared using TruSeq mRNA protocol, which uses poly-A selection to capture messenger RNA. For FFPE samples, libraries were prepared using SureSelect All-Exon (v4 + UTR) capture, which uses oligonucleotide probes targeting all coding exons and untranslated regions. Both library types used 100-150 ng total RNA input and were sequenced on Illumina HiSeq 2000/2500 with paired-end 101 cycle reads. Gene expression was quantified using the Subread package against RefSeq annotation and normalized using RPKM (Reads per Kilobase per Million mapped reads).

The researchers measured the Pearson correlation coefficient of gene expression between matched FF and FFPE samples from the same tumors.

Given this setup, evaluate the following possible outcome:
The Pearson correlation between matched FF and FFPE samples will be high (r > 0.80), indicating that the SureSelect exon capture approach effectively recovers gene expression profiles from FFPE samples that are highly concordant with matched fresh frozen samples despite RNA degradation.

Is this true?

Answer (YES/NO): YES